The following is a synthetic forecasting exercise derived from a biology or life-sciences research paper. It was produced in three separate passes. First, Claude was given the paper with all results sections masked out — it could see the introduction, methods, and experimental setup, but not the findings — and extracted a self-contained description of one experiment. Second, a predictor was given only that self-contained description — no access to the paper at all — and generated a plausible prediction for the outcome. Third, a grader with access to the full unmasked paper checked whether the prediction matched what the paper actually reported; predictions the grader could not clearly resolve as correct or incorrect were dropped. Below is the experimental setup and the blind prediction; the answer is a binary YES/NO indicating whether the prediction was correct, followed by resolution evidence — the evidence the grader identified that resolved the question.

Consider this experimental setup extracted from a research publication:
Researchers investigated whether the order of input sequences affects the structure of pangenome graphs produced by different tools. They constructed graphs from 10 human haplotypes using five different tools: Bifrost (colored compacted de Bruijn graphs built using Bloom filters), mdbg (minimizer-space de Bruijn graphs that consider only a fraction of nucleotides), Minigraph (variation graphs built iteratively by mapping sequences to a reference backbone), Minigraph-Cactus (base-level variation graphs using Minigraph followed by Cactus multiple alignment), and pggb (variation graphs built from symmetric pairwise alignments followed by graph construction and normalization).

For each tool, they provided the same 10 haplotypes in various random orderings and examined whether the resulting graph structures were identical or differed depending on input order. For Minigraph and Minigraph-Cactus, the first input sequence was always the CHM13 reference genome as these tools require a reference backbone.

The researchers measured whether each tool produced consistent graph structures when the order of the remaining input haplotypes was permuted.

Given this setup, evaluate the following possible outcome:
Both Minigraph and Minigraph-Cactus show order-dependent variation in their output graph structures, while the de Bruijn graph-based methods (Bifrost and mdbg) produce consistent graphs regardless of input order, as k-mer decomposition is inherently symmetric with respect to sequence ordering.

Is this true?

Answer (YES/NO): NO